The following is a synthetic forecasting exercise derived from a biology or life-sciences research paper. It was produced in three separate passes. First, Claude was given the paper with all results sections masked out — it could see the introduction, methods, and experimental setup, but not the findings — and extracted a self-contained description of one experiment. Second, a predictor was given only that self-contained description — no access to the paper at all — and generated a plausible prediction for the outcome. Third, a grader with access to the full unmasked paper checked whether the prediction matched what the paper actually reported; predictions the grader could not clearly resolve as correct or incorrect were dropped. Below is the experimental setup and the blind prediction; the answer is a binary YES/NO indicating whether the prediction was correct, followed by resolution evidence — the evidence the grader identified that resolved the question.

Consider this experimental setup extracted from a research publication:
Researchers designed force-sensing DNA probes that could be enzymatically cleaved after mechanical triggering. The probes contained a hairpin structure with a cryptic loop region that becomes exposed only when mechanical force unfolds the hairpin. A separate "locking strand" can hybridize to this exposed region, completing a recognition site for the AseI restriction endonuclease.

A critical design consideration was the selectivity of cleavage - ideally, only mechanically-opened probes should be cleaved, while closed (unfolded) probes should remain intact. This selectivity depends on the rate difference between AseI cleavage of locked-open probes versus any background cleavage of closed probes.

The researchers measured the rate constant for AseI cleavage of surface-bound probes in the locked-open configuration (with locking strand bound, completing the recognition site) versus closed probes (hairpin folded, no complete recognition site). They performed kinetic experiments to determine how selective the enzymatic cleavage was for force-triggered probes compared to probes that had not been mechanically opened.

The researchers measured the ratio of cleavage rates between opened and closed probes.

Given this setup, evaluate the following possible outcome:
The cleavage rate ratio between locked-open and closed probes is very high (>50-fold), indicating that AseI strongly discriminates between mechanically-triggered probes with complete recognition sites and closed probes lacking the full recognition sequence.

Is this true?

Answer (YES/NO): YES